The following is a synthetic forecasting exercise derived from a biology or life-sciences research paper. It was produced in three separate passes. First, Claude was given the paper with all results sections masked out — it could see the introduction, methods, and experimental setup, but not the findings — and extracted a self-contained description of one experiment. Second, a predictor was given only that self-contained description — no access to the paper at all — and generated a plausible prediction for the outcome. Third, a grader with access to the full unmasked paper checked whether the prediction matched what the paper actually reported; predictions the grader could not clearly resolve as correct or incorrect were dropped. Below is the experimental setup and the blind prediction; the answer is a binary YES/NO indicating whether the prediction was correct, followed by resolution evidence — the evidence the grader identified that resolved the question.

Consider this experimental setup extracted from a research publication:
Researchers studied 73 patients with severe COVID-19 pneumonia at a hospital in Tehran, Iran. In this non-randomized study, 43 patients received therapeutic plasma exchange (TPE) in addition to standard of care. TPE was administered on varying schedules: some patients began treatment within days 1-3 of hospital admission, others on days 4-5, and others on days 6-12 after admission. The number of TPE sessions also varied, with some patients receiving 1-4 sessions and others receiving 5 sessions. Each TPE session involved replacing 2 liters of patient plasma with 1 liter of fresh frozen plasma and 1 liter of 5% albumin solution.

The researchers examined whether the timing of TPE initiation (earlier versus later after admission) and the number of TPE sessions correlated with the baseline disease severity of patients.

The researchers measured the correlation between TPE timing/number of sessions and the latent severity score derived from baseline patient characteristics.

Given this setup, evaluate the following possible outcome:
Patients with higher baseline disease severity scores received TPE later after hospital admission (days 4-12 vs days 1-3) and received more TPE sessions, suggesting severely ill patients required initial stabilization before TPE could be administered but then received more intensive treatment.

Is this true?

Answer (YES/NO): NO